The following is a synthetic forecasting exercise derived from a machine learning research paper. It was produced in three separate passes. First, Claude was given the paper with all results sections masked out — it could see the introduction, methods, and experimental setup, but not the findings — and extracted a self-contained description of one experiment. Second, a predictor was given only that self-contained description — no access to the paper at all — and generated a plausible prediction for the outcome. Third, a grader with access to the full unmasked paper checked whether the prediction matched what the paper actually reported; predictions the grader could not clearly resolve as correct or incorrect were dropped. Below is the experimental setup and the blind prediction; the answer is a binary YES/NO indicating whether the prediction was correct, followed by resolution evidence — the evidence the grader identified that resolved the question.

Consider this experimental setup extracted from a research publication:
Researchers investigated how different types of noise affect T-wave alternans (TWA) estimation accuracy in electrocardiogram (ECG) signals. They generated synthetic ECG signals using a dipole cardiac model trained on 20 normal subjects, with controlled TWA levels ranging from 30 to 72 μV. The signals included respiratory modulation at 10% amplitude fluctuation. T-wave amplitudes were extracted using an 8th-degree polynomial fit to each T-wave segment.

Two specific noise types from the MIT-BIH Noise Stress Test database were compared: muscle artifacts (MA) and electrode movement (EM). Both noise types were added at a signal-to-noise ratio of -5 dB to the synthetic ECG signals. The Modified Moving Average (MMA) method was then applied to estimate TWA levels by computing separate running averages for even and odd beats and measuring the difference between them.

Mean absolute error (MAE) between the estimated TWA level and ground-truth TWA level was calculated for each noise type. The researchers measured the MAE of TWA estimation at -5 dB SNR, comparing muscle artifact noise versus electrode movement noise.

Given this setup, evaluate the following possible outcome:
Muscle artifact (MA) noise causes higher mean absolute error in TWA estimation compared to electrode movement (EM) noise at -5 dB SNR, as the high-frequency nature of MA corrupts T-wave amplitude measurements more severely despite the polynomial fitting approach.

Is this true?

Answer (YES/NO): YES